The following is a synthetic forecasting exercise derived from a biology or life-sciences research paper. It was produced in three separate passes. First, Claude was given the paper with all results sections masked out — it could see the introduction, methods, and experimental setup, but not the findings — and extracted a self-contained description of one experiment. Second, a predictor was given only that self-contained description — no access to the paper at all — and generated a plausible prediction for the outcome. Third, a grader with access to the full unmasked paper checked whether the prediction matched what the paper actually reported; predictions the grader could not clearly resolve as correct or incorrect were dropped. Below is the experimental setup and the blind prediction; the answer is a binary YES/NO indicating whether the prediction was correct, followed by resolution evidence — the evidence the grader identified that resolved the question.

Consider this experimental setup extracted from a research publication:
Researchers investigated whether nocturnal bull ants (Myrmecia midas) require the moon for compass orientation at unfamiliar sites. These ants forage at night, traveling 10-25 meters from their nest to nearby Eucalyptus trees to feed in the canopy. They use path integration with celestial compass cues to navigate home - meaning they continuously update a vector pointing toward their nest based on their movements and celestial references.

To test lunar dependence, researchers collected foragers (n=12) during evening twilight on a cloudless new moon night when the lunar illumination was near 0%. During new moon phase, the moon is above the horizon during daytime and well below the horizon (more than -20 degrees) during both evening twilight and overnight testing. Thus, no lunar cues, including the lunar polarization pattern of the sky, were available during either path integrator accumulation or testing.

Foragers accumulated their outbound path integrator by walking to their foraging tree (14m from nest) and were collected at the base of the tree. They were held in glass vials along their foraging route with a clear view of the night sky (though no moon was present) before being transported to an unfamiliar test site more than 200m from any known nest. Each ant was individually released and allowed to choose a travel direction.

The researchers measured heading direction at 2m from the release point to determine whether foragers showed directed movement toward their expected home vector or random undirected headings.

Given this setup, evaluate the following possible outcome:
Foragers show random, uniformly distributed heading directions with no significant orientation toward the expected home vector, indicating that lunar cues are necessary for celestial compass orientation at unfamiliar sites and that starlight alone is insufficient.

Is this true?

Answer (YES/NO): YES